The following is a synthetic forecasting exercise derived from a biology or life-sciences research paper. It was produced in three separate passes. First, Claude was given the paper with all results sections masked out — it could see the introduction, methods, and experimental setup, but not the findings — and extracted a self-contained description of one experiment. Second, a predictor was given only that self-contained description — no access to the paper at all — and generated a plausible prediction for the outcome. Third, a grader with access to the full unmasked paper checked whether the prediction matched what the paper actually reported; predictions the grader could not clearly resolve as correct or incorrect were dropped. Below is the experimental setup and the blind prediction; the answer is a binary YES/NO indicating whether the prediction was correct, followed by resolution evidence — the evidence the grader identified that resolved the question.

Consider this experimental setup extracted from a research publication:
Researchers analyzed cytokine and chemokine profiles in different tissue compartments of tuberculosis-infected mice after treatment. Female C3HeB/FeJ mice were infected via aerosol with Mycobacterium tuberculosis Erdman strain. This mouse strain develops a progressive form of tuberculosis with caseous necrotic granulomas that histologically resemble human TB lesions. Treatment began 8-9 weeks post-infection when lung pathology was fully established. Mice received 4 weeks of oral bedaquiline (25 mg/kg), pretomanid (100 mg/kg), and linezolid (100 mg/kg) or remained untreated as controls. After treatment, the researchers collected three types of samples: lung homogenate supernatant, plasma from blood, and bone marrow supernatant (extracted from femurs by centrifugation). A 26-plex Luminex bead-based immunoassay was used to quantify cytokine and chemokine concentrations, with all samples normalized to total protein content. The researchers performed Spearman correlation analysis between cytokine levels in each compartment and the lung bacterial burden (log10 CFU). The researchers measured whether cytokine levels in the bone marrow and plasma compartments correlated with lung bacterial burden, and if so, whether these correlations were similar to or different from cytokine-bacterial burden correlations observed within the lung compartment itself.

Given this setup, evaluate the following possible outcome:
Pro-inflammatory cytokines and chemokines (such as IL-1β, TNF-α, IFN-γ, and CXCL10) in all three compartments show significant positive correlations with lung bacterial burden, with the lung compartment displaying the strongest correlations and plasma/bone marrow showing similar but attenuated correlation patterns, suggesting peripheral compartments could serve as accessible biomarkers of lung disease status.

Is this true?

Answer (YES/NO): NO